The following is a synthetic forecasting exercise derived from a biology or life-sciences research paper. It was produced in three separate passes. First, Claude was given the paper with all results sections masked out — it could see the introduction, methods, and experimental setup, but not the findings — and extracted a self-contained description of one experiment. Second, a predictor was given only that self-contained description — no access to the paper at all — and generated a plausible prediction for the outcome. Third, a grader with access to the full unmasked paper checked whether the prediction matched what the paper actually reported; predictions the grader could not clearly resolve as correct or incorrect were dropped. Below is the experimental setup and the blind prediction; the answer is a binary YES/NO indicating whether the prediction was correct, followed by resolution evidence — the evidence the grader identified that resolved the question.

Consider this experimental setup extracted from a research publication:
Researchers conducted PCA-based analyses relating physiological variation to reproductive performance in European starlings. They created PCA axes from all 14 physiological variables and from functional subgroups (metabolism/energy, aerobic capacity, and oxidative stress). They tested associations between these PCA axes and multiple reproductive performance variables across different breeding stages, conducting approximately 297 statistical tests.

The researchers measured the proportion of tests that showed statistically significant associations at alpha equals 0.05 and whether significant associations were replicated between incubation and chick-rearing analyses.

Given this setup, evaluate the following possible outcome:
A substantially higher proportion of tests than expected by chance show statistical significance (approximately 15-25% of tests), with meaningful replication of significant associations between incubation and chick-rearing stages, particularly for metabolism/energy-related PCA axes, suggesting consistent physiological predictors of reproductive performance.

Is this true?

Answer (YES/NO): NO